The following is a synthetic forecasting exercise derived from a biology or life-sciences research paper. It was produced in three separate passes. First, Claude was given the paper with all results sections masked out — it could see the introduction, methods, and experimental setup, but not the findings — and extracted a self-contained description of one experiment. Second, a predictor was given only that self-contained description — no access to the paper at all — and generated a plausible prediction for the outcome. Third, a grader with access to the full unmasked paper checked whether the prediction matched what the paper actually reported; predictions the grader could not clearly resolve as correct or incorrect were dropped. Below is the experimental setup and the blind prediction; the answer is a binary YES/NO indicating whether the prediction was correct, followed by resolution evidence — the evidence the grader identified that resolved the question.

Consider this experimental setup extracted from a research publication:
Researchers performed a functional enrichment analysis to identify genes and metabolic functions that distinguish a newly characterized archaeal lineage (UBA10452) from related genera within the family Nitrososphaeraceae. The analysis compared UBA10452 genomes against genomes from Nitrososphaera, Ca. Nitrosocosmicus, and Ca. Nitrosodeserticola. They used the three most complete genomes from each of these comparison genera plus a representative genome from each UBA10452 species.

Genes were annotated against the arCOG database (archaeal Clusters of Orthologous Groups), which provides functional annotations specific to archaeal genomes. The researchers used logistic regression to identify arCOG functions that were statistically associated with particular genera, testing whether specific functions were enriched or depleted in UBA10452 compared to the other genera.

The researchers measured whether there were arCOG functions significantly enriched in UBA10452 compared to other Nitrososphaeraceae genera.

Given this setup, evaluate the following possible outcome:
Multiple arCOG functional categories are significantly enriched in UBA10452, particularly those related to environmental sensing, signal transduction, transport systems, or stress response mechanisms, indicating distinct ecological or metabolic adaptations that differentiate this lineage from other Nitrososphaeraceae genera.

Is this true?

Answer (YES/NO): NO